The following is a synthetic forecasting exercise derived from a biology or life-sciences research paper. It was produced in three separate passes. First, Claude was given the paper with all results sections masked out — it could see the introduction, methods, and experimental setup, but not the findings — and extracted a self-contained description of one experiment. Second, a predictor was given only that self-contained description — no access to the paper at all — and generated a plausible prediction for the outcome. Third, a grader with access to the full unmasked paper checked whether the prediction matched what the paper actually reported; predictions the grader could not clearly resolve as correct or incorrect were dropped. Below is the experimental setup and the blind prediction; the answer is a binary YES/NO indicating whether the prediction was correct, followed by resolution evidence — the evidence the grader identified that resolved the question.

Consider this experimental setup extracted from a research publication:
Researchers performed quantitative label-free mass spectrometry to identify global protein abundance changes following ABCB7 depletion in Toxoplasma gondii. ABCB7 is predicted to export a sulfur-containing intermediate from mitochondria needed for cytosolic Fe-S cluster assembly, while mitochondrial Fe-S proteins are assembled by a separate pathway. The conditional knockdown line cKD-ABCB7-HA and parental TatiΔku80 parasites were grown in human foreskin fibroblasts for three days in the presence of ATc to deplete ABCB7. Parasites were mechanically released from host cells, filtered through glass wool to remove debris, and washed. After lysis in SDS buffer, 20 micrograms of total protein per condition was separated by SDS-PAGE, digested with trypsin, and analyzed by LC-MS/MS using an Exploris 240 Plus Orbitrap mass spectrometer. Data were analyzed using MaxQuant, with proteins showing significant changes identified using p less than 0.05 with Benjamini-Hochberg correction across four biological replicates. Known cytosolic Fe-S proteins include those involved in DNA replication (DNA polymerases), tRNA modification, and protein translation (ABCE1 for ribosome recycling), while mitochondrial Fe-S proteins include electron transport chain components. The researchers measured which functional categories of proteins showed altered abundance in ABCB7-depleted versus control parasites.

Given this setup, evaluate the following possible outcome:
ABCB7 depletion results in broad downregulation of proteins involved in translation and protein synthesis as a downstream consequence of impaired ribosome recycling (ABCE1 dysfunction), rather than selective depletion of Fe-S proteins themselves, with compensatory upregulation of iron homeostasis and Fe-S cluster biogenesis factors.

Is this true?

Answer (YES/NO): NO